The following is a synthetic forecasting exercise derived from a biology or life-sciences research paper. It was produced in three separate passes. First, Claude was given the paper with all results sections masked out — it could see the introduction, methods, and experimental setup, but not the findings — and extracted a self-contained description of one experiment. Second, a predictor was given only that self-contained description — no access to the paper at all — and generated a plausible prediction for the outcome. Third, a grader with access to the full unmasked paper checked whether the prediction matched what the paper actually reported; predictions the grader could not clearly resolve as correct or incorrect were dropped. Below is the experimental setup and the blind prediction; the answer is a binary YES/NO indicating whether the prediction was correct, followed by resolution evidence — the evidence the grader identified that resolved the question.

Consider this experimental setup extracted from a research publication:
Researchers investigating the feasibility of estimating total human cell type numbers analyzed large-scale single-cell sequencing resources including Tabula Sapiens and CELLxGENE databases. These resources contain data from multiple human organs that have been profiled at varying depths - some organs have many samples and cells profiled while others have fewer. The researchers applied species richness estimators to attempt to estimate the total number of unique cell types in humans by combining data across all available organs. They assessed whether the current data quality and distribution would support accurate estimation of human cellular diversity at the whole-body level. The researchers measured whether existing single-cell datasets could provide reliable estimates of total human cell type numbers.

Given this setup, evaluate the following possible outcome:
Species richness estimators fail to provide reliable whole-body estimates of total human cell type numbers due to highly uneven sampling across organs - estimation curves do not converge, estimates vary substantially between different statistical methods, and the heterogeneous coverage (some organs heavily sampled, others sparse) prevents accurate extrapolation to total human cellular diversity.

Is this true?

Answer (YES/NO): YES